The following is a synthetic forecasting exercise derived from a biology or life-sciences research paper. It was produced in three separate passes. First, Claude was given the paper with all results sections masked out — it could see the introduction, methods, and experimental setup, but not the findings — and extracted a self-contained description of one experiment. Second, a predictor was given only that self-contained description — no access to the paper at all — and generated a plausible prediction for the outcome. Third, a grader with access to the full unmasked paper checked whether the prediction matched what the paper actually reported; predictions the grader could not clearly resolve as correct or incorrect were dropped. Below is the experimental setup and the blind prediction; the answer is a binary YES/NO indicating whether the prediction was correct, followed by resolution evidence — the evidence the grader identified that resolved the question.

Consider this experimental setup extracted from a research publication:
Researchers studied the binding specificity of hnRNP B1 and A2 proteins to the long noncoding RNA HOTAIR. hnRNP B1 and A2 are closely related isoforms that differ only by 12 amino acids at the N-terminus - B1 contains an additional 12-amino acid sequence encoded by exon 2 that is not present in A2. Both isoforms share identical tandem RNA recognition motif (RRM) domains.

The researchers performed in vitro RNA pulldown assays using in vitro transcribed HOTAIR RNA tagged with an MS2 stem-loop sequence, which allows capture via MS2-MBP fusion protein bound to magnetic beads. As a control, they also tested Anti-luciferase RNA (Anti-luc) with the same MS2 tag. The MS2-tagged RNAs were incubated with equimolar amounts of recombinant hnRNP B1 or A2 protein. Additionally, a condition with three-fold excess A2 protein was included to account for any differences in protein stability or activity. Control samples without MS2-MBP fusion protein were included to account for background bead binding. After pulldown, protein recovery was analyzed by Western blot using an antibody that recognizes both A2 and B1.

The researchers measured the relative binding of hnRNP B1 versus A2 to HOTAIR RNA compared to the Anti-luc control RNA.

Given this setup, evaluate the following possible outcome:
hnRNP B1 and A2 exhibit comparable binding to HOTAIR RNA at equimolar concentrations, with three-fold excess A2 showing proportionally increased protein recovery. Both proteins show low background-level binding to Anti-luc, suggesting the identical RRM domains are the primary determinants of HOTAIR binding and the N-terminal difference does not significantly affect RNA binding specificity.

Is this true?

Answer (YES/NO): NO